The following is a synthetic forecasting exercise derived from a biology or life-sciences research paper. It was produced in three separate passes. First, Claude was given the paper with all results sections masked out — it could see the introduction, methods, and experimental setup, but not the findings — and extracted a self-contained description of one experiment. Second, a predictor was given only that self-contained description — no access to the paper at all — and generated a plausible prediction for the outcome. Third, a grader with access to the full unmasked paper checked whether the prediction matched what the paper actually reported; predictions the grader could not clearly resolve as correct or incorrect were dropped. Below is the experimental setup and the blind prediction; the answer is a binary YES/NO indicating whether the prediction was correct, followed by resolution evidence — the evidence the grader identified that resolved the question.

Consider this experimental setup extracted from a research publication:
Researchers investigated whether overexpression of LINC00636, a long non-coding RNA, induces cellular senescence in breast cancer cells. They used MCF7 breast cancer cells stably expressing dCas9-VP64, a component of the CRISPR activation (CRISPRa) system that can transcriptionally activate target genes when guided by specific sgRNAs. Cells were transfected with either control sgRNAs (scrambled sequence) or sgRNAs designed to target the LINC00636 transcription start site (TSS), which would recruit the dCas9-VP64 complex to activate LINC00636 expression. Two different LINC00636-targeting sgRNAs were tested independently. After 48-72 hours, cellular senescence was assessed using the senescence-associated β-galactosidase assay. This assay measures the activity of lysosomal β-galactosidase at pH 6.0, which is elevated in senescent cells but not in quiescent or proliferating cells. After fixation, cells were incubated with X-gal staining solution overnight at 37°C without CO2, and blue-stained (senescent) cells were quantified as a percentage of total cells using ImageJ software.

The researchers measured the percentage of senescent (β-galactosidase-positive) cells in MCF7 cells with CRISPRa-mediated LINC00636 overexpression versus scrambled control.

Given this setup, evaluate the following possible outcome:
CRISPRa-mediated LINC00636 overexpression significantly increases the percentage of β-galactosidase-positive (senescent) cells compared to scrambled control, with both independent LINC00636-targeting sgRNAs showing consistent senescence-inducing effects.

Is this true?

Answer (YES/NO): YES